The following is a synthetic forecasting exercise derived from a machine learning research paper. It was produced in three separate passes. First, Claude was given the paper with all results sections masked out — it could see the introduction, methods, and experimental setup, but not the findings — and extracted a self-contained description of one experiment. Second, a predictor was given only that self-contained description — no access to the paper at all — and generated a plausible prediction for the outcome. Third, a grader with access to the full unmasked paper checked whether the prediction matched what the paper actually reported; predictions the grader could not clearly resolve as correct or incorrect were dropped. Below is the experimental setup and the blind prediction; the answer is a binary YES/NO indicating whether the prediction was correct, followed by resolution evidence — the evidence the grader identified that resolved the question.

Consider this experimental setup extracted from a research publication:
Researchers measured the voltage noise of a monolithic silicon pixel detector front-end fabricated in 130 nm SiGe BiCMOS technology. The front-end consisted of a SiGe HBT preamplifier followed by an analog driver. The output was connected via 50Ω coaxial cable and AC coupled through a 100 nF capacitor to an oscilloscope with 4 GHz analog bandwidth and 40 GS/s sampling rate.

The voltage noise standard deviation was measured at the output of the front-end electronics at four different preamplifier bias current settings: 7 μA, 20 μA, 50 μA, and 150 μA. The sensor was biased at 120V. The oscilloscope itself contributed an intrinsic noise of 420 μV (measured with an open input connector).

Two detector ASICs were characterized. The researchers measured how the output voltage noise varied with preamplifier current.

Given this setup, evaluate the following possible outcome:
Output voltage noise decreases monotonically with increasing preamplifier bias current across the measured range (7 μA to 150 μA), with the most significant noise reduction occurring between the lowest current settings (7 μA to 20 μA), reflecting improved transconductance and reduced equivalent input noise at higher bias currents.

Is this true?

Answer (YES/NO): NO